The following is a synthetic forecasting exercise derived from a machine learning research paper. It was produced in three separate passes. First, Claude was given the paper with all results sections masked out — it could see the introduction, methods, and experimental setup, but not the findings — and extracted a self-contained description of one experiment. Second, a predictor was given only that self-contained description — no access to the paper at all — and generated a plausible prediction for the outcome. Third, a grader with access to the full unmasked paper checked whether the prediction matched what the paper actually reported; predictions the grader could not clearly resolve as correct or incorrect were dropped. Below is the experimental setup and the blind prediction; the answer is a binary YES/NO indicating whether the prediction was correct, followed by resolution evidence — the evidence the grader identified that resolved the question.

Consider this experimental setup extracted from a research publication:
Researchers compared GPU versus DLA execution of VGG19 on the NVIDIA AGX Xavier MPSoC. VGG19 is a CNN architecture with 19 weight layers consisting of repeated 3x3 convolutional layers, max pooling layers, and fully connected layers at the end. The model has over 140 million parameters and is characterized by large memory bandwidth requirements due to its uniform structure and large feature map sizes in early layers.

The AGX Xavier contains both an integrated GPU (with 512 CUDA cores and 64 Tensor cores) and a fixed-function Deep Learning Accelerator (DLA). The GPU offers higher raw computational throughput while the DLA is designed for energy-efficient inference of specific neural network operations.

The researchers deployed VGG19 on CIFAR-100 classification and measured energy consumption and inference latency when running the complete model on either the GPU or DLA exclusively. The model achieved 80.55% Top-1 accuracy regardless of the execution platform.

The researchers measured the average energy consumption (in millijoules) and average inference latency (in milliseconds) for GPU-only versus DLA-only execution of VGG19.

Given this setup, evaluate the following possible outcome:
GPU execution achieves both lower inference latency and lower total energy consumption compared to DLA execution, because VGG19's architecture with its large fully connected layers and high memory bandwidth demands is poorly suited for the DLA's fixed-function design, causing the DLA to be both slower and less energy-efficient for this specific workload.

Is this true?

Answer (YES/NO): NO